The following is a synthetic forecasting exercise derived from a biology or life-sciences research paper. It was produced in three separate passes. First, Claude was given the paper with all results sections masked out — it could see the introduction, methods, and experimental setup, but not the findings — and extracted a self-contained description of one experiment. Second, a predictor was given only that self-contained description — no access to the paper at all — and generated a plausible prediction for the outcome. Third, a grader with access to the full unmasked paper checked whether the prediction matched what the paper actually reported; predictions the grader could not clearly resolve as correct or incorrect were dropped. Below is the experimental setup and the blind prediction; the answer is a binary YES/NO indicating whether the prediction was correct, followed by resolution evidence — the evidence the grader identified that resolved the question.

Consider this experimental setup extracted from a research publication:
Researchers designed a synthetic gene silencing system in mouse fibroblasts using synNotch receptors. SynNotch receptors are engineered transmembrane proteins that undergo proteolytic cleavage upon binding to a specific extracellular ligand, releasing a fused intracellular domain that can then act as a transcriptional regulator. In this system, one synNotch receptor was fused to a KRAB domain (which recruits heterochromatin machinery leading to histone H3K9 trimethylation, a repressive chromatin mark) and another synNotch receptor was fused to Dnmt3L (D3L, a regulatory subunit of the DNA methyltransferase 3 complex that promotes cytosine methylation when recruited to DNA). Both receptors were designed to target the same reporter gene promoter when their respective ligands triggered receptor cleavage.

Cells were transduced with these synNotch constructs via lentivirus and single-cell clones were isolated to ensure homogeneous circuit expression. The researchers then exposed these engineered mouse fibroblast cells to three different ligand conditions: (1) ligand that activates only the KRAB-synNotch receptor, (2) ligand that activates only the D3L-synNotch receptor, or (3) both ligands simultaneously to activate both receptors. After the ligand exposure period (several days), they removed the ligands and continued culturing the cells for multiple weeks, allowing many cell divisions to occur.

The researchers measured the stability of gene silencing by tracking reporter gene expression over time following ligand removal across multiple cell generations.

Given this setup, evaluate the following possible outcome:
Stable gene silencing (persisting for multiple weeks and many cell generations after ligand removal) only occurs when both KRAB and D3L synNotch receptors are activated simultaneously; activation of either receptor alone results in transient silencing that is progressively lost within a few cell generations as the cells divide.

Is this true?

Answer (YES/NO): YES